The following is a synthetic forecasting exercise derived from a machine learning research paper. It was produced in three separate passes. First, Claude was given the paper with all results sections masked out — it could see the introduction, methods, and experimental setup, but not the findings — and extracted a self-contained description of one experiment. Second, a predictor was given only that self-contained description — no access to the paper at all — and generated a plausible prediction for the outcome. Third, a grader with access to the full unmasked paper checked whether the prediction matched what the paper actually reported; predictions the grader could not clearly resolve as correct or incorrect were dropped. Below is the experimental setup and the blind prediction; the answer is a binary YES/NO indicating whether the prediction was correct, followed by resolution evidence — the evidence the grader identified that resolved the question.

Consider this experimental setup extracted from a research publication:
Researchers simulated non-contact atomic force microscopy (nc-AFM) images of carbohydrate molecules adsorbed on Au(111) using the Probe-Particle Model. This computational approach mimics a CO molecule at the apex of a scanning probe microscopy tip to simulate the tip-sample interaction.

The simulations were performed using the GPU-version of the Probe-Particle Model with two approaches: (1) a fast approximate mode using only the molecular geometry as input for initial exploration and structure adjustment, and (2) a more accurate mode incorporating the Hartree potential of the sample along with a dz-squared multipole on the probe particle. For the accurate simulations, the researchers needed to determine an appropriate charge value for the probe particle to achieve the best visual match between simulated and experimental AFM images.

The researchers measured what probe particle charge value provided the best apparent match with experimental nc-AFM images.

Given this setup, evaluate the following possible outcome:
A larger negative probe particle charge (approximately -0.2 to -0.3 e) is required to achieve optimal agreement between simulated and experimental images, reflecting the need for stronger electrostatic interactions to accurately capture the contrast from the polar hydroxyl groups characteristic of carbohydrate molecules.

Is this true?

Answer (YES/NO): NO